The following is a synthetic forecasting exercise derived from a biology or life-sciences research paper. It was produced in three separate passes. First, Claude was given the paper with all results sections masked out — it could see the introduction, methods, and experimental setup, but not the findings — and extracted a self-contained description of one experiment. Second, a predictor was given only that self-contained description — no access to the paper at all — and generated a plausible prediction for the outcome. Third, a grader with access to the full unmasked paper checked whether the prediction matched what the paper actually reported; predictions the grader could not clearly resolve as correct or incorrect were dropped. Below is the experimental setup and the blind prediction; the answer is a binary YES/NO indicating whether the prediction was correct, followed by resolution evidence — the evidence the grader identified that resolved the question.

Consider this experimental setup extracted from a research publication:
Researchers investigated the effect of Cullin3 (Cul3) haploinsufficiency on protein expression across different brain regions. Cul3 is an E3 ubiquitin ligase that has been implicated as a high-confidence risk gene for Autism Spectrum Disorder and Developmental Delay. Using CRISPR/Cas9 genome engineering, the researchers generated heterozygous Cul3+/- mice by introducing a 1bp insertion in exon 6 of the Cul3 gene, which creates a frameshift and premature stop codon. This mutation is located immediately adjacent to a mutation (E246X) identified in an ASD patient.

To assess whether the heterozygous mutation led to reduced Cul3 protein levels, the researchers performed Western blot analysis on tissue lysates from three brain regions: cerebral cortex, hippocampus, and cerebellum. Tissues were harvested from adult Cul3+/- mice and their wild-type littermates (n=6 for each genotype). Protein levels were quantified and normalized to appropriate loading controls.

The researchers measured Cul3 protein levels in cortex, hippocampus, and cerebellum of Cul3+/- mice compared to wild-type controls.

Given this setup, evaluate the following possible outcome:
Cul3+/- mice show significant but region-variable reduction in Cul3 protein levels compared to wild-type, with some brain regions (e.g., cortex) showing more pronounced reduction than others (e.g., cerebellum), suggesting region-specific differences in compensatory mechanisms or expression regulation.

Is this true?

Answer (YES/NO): NO